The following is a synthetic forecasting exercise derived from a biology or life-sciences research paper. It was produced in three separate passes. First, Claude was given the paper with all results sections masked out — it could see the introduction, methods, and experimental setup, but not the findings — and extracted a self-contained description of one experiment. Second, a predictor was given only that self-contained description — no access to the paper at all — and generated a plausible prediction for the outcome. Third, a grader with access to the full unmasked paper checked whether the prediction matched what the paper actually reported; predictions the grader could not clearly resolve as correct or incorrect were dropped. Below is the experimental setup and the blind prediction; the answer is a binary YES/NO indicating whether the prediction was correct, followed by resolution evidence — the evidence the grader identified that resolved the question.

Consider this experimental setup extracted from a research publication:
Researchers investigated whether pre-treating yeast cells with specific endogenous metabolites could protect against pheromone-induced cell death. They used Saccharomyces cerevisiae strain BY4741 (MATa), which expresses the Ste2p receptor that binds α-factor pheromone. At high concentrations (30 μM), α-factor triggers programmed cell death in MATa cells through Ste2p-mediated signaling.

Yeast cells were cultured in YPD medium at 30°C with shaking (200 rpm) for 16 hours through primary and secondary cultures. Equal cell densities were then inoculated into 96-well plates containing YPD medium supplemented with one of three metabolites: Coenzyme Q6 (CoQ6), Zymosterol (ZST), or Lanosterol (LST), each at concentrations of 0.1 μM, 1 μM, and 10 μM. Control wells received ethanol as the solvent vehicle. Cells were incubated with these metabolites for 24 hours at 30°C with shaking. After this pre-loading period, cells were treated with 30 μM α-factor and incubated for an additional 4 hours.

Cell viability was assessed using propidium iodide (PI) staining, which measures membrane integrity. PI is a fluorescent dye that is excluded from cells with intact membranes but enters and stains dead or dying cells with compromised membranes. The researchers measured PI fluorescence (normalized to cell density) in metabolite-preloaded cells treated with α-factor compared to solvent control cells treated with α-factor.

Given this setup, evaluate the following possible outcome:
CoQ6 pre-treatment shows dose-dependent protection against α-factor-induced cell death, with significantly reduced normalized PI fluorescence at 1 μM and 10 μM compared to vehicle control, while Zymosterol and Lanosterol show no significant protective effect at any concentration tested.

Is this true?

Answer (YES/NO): NO